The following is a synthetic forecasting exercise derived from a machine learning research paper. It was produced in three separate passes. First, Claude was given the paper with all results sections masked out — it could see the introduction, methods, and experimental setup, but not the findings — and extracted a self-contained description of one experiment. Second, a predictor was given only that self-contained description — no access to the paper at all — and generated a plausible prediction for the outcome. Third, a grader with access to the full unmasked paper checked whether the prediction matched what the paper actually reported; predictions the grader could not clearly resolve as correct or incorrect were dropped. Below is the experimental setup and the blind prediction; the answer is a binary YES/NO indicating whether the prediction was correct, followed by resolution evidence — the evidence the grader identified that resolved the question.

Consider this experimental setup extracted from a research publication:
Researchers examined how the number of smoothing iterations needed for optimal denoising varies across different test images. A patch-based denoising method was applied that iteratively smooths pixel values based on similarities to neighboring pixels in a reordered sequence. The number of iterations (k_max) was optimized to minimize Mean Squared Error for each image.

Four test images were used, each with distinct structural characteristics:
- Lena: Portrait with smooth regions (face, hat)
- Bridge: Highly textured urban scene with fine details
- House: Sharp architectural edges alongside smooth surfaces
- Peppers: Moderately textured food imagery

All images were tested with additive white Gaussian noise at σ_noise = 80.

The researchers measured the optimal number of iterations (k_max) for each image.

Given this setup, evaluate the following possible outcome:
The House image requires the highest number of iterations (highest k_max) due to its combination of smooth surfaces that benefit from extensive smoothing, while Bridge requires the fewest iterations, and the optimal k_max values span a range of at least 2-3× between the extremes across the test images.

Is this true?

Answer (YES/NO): YES